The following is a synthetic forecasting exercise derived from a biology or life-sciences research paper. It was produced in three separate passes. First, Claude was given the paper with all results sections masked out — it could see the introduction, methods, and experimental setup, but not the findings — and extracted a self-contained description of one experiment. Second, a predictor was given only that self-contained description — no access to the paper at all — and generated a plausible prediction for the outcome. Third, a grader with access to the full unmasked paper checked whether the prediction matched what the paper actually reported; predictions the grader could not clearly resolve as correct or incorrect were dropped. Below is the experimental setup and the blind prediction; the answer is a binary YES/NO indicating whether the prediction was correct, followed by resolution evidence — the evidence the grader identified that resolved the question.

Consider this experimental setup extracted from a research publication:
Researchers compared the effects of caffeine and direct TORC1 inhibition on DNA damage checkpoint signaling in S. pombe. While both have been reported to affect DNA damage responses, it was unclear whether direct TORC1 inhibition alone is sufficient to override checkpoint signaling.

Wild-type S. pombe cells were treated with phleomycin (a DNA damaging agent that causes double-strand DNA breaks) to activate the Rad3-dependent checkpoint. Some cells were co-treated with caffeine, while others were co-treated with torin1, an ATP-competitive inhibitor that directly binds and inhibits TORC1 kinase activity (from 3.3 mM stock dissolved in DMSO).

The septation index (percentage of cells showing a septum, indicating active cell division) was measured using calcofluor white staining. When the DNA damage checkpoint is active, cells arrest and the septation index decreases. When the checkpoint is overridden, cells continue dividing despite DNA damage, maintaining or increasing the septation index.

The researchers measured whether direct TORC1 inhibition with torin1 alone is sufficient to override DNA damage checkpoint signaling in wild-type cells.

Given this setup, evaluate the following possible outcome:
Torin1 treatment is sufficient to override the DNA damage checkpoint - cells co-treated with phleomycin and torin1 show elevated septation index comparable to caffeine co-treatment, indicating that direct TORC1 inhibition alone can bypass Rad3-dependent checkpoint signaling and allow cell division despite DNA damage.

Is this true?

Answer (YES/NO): YES